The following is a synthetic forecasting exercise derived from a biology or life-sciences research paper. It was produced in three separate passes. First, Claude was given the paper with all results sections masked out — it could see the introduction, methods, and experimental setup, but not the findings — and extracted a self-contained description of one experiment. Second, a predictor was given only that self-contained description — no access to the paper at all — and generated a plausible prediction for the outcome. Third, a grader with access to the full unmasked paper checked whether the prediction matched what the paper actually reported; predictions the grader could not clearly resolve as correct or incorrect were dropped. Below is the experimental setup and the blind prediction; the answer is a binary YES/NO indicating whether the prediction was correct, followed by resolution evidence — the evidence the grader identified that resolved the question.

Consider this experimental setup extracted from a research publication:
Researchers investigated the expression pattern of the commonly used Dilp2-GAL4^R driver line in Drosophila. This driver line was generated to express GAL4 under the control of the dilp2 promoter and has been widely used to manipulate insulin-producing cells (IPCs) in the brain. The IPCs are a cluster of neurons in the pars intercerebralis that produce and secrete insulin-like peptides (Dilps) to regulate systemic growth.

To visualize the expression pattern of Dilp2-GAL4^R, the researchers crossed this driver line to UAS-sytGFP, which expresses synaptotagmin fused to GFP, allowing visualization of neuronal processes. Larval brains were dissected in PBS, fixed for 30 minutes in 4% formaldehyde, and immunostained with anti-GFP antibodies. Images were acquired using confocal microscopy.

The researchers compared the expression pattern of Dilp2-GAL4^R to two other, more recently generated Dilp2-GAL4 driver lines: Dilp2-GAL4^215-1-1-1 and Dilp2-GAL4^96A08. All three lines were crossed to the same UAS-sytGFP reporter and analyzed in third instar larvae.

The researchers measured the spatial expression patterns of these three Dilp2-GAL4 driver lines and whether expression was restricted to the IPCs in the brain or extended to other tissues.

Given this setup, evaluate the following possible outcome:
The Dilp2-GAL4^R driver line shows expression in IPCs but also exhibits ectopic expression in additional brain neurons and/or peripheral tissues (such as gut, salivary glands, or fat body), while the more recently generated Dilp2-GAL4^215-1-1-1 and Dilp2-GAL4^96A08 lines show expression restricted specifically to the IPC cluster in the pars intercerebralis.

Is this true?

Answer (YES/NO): NO